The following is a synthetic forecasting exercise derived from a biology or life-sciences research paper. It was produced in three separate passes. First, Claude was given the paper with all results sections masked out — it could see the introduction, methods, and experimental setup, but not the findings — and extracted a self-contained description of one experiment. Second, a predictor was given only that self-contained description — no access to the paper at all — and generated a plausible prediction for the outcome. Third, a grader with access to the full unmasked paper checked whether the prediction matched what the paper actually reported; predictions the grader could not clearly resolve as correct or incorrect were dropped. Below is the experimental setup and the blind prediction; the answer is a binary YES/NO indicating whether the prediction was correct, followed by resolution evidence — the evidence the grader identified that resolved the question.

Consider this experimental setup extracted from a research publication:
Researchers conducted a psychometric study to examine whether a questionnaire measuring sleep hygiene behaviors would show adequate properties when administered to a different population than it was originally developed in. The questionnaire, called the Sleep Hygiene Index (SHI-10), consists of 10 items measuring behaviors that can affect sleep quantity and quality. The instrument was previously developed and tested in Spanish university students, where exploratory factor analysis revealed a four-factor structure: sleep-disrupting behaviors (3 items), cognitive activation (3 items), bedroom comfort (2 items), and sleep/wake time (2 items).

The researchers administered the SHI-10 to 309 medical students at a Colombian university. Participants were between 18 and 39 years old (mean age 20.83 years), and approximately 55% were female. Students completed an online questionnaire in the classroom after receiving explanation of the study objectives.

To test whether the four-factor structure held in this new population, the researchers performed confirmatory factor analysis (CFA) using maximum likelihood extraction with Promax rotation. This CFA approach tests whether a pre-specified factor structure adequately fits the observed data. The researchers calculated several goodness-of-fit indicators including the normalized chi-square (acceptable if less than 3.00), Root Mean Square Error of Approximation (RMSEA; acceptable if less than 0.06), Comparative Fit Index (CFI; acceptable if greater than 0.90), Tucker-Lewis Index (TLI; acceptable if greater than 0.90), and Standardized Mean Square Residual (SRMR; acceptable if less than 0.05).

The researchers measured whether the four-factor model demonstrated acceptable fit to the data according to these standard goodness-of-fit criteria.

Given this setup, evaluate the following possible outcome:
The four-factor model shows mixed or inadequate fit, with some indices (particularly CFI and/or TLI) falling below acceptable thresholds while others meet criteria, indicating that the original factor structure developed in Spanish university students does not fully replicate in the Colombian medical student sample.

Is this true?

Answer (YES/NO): NO